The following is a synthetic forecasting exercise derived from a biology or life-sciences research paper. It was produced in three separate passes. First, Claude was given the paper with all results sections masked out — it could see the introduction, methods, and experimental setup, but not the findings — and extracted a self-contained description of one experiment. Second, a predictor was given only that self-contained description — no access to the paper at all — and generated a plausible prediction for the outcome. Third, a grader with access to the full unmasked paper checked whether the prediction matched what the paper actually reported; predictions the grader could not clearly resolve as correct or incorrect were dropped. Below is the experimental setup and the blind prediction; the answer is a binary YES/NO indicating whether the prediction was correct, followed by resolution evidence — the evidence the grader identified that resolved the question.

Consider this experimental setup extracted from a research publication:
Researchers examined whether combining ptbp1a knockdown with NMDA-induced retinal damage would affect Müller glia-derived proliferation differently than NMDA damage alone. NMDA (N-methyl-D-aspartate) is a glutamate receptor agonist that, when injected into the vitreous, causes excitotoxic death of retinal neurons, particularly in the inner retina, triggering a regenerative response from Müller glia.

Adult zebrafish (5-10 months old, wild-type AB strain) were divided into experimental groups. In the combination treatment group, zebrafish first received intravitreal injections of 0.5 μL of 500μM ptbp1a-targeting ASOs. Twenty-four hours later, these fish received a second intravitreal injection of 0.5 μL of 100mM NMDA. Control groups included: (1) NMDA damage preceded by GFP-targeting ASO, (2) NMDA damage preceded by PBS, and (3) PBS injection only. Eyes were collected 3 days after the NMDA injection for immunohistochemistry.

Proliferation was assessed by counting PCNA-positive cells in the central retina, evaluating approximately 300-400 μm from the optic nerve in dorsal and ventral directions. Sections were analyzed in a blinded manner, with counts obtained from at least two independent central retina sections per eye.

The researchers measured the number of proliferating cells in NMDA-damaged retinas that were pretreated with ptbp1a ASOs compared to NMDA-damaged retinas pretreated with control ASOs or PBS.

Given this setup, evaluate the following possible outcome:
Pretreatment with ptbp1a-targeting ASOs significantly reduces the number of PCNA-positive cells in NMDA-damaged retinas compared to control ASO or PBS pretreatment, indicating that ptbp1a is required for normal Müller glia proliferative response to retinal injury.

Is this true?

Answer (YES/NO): NO